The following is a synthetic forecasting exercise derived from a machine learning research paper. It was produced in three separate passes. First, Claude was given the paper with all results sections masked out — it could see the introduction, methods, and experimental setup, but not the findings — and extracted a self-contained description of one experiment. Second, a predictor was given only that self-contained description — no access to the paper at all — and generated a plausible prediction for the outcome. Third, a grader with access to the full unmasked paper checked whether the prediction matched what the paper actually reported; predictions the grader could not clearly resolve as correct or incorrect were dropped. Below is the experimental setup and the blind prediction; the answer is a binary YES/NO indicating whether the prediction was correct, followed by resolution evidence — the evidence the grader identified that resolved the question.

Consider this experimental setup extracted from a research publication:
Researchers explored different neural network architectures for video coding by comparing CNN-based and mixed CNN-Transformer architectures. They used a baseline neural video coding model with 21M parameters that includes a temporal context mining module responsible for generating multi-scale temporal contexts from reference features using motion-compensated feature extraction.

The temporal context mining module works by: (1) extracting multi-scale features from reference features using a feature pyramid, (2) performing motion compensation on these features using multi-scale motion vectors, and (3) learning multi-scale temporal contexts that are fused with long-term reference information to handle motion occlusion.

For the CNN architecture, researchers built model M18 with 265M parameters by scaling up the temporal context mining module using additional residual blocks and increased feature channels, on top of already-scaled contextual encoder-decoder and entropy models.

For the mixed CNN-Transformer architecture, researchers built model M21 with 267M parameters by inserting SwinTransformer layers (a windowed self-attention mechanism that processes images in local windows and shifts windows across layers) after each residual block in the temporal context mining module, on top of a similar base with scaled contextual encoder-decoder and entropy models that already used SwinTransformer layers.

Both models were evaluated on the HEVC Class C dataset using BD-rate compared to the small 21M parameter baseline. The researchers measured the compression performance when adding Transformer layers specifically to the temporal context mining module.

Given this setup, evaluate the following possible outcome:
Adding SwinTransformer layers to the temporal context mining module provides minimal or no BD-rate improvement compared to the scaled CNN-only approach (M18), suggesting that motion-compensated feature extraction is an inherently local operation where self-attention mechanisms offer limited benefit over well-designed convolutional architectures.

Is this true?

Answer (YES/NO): NO